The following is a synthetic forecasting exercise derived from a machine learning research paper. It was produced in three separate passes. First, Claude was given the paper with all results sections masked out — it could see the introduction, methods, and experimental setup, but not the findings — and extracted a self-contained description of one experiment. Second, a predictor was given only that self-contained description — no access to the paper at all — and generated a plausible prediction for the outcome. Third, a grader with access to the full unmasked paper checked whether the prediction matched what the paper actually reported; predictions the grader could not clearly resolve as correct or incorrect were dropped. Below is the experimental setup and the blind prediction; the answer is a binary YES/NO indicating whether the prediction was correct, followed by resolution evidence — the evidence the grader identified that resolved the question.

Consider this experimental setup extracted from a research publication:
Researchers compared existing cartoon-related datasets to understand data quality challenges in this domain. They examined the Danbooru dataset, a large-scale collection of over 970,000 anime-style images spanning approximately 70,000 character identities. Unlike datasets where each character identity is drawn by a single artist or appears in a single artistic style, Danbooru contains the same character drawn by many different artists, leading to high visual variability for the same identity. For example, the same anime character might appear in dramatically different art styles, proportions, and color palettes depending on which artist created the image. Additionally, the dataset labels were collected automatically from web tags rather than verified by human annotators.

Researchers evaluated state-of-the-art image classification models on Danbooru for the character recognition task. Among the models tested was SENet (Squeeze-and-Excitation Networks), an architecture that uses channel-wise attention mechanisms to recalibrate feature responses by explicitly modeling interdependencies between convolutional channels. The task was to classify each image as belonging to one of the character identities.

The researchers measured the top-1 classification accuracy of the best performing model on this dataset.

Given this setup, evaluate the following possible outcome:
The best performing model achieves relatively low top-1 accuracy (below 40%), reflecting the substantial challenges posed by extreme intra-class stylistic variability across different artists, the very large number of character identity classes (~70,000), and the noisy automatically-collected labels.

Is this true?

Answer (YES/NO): YES